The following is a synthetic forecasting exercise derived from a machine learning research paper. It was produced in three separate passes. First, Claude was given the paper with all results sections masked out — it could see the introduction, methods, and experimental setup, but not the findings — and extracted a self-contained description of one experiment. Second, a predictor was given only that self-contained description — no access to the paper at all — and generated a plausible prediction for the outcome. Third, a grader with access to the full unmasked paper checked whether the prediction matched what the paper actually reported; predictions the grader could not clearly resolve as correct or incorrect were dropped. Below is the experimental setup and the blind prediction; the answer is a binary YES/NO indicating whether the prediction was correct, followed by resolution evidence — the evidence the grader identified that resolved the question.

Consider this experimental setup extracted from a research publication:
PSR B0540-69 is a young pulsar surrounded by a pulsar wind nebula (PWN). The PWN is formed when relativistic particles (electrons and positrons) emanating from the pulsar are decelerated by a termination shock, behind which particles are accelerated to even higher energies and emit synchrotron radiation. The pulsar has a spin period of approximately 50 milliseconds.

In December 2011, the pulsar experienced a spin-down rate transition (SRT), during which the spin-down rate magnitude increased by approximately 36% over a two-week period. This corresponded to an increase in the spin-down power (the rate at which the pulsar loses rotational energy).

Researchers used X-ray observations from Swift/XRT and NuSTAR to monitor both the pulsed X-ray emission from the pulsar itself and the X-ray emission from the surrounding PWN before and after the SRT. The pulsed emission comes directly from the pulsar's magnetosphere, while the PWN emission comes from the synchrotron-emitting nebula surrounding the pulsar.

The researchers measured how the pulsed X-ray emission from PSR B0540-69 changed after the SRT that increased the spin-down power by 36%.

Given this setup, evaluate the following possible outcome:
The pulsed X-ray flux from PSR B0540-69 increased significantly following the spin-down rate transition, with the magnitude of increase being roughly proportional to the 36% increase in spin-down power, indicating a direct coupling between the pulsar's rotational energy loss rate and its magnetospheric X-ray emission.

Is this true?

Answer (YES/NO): NO